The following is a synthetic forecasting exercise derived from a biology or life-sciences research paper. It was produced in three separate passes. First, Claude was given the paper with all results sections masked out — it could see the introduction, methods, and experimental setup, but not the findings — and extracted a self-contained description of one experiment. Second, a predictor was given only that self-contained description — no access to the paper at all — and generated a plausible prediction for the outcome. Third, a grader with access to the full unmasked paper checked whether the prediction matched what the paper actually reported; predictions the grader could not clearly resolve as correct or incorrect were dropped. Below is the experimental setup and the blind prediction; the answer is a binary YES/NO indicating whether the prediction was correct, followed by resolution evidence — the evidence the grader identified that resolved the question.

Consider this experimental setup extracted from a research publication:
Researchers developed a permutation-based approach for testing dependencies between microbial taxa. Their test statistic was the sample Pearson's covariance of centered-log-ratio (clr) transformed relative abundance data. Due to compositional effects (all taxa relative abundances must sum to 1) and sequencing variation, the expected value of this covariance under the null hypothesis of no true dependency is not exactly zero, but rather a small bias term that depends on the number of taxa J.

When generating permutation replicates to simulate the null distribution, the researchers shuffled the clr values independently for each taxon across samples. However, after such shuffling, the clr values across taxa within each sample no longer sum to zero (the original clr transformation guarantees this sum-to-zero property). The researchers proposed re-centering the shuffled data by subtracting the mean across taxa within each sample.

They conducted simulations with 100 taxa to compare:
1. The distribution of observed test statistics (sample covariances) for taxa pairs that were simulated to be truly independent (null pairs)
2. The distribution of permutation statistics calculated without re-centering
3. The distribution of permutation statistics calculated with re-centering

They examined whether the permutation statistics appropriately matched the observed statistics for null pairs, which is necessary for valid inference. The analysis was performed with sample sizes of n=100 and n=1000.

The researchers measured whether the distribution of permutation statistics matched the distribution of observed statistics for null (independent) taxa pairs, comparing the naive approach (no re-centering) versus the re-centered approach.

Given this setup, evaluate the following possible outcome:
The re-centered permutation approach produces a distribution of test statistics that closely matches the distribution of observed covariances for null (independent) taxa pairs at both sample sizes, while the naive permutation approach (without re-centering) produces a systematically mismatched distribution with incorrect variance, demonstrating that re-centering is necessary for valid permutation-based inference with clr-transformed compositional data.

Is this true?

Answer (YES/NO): NO